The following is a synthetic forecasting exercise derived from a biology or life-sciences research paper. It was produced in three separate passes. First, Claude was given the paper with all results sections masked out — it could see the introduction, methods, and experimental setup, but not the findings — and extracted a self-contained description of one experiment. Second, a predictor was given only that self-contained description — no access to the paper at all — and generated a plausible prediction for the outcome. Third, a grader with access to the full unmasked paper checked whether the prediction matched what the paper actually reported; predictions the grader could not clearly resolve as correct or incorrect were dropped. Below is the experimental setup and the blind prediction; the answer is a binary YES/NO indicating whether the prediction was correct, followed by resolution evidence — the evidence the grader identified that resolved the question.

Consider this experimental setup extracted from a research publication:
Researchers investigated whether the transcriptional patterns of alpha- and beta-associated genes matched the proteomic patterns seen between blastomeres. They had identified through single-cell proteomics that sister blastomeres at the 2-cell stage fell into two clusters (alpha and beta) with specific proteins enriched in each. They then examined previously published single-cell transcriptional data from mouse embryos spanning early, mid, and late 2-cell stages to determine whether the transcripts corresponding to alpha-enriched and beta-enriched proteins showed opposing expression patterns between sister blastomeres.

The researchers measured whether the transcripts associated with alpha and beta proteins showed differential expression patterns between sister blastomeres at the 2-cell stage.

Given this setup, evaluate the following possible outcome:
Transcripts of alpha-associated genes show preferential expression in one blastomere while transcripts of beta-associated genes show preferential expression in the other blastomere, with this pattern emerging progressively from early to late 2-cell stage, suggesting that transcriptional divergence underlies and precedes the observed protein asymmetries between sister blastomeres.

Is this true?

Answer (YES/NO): NO